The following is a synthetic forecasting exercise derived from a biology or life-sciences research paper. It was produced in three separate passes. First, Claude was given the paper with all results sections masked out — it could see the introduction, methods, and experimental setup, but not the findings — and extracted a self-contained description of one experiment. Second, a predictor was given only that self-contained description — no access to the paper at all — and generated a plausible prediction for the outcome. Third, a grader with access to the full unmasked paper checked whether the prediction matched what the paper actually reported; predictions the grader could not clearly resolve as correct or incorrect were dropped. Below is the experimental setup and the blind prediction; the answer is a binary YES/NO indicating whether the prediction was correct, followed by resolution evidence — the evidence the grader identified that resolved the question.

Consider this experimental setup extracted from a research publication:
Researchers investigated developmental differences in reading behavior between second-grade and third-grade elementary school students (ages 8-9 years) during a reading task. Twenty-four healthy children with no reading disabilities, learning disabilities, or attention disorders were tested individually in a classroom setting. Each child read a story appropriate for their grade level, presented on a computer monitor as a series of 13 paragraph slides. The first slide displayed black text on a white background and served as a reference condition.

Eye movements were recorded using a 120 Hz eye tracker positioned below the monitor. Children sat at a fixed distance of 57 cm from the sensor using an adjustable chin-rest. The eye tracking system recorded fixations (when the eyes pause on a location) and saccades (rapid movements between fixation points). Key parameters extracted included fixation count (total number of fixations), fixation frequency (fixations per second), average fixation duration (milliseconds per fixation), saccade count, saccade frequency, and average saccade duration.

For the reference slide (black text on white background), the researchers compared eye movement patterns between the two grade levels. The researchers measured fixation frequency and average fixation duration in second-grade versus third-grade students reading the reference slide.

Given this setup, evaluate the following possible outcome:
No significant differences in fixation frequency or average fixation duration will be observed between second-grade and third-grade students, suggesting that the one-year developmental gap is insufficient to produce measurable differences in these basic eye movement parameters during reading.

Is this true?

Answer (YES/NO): YES